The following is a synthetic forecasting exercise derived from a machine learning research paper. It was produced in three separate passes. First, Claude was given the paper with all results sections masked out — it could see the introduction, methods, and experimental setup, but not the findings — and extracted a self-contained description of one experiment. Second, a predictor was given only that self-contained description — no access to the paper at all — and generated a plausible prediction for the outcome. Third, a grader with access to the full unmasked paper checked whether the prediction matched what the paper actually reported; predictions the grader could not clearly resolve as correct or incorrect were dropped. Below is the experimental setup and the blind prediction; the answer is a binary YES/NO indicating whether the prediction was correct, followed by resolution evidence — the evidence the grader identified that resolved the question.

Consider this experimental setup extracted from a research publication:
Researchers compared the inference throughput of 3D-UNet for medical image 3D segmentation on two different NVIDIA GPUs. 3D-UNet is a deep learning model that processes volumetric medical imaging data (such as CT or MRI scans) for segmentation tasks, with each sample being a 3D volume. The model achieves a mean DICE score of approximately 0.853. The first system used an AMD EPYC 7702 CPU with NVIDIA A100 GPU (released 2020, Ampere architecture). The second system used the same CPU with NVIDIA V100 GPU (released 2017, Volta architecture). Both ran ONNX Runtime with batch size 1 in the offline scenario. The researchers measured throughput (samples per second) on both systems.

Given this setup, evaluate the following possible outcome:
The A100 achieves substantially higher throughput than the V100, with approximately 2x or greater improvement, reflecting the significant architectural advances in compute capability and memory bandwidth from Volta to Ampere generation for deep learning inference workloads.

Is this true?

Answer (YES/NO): NO